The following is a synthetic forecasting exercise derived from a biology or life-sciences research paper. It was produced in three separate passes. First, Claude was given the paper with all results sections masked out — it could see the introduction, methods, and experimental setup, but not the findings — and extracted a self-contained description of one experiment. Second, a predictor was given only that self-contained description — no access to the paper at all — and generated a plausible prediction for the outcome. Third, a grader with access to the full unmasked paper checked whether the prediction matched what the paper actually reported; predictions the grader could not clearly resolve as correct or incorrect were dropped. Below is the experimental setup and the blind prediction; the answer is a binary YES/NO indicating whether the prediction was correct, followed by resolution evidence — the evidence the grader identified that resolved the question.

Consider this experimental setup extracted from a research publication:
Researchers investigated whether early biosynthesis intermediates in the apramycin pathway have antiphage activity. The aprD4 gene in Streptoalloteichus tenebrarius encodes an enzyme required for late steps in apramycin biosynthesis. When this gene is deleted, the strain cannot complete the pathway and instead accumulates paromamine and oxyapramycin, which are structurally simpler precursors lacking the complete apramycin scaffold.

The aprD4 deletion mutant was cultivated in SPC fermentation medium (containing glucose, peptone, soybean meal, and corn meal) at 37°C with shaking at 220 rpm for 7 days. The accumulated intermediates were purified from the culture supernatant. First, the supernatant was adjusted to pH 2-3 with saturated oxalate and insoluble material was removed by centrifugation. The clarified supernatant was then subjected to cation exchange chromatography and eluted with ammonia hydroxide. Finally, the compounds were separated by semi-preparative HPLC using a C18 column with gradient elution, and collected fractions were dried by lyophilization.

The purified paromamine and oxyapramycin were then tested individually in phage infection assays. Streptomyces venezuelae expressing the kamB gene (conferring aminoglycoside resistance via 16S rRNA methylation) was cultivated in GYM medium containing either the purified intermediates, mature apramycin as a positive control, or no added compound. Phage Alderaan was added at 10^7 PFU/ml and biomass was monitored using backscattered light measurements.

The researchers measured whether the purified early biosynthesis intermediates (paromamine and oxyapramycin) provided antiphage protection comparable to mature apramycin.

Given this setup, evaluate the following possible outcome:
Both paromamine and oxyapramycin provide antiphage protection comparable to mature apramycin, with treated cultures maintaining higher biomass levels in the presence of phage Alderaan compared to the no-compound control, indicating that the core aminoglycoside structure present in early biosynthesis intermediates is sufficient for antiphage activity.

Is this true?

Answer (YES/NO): NO